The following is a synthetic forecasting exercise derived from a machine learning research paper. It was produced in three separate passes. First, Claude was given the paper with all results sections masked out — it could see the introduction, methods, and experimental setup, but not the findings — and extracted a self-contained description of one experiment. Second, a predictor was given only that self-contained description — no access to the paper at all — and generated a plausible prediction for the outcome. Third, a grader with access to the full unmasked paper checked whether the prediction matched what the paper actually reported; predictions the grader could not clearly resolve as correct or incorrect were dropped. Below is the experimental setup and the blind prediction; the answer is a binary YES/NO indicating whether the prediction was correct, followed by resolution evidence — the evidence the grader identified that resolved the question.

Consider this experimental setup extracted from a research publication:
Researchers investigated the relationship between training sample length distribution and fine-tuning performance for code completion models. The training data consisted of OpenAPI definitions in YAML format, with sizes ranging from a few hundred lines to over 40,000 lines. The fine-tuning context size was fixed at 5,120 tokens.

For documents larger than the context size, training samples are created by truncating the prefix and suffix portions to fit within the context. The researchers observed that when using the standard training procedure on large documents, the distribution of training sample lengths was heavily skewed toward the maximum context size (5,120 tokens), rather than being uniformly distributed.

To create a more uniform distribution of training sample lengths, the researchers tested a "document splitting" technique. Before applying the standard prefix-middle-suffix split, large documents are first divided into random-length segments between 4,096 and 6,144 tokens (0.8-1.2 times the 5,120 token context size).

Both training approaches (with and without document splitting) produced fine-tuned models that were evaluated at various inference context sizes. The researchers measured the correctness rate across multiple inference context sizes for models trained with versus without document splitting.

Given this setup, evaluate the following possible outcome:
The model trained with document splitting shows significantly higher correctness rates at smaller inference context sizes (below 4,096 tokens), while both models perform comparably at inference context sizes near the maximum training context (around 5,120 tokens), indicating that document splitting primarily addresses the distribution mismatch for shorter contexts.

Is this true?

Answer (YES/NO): NO